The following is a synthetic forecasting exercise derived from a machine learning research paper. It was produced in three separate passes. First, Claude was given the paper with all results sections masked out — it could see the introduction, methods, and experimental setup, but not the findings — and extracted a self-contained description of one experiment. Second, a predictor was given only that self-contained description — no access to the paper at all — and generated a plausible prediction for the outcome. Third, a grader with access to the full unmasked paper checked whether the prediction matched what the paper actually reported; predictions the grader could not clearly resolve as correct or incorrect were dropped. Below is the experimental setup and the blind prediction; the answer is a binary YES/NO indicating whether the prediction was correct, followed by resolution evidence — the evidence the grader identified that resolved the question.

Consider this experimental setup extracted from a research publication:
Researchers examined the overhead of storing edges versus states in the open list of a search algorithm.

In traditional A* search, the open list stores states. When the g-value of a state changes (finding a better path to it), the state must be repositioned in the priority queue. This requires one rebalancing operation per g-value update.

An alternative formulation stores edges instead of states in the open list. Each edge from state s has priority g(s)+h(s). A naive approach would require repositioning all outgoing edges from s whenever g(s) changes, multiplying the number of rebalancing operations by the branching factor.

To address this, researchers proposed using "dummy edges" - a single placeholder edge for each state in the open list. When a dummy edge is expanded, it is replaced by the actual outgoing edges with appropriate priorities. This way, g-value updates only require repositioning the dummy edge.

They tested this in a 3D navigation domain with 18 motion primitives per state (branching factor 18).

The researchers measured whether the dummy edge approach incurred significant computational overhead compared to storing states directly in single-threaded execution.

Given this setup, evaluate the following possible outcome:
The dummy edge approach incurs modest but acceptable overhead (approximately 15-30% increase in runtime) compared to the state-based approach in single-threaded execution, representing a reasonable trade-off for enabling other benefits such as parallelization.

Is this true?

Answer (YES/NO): NO